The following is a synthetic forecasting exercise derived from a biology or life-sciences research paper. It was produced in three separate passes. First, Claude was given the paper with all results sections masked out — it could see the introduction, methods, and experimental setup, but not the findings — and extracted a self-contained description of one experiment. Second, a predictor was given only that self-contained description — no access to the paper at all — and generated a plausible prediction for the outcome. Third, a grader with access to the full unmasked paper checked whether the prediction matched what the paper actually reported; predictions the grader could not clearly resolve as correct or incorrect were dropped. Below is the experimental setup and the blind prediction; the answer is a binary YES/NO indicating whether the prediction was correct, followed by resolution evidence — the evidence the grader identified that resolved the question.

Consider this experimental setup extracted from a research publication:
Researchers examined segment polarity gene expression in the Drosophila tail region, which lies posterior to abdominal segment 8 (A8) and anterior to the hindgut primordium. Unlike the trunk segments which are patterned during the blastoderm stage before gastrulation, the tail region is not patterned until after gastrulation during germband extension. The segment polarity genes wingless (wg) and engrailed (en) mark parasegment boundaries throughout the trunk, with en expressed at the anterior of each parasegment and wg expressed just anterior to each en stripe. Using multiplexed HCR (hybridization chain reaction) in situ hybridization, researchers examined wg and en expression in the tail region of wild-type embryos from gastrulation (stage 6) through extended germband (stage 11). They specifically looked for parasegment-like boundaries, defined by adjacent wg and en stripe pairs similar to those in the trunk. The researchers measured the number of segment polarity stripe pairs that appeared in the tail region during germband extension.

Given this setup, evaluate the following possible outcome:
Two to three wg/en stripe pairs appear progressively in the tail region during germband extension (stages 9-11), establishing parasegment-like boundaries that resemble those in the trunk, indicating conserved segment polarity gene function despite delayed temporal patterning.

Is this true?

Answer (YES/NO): NO